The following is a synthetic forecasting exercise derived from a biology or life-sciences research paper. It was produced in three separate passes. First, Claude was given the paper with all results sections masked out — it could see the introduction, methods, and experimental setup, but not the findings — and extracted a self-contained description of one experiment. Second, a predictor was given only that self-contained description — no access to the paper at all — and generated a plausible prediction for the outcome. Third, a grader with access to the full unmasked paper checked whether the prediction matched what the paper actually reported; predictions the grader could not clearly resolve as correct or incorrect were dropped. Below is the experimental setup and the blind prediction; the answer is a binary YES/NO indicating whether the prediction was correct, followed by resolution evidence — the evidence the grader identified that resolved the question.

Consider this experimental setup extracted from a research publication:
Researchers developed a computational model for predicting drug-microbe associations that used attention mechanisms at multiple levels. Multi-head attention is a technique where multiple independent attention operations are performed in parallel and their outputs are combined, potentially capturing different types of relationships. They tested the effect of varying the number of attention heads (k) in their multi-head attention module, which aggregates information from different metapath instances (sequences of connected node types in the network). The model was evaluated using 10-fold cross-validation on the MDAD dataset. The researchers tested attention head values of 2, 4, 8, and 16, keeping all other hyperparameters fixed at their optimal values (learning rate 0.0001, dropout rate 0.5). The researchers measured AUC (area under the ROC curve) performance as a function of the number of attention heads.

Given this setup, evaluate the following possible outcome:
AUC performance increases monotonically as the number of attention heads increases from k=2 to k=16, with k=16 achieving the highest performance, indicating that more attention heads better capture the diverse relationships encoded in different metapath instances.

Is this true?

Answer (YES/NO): NO